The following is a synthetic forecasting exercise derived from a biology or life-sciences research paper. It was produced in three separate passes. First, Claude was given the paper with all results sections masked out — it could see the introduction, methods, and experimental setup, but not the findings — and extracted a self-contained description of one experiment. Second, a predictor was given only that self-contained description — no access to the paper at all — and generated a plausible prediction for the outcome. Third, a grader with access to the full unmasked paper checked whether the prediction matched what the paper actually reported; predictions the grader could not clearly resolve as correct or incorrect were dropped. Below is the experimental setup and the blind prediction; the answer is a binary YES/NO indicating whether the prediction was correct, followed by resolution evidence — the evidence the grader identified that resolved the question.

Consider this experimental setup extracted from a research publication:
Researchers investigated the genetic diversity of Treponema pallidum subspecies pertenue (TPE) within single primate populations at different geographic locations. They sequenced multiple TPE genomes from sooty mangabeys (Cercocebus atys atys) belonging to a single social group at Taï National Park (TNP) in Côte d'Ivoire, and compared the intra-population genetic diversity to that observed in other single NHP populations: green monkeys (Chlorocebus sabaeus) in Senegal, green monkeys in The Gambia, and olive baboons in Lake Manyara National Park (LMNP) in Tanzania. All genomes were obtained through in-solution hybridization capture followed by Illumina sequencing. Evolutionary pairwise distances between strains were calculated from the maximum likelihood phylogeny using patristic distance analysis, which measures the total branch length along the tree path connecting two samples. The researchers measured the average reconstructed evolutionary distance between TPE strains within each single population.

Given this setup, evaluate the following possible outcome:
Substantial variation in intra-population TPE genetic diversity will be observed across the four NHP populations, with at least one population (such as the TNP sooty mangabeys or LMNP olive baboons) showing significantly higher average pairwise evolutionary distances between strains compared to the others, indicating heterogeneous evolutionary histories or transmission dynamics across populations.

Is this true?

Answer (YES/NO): YES